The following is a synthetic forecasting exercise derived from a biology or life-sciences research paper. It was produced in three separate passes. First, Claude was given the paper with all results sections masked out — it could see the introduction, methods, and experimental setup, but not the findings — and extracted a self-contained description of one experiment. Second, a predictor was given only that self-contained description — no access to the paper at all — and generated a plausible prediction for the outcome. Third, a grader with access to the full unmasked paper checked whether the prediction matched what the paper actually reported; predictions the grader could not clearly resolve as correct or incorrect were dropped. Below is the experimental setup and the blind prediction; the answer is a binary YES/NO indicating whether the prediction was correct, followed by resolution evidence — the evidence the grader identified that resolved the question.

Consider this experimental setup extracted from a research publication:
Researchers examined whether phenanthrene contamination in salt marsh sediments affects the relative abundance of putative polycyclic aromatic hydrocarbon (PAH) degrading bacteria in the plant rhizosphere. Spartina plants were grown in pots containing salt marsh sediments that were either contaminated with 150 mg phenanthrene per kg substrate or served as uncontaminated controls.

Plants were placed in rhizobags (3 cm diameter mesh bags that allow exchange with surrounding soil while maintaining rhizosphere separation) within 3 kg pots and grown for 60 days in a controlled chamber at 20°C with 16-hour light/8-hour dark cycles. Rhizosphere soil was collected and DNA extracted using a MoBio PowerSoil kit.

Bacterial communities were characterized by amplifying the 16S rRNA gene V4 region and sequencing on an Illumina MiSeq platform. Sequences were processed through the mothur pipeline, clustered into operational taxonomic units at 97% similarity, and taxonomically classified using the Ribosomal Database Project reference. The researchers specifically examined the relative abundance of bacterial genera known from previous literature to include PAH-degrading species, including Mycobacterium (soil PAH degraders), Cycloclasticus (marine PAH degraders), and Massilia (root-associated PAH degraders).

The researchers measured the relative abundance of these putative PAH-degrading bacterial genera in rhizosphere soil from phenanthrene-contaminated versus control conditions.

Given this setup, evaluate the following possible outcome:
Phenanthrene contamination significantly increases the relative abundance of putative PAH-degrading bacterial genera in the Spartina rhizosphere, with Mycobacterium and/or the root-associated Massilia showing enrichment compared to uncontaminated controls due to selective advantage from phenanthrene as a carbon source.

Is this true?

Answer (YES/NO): YES